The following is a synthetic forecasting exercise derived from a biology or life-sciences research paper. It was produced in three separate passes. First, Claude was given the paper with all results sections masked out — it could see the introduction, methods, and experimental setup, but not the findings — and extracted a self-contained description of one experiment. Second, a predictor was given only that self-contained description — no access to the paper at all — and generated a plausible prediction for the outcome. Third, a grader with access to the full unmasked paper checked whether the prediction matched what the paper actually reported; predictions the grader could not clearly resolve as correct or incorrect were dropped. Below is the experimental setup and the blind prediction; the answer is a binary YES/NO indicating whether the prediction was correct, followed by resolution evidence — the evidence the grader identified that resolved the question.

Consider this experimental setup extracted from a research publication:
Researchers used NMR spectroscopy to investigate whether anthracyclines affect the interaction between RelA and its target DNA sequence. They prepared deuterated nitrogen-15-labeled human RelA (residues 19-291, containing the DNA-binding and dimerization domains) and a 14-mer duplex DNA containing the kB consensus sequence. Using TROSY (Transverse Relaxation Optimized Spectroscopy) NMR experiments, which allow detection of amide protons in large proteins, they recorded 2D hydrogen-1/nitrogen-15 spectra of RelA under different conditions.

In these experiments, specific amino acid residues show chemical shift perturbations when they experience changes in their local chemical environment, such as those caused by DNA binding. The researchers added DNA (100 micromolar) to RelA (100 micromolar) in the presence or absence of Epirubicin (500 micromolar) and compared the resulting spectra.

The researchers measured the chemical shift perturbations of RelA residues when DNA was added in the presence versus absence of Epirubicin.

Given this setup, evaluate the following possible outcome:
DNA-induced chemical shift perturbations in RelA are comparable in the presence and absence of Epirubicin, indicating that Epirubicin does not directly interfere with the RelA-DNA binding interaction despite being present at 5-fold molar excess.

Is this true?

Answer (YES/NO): NO